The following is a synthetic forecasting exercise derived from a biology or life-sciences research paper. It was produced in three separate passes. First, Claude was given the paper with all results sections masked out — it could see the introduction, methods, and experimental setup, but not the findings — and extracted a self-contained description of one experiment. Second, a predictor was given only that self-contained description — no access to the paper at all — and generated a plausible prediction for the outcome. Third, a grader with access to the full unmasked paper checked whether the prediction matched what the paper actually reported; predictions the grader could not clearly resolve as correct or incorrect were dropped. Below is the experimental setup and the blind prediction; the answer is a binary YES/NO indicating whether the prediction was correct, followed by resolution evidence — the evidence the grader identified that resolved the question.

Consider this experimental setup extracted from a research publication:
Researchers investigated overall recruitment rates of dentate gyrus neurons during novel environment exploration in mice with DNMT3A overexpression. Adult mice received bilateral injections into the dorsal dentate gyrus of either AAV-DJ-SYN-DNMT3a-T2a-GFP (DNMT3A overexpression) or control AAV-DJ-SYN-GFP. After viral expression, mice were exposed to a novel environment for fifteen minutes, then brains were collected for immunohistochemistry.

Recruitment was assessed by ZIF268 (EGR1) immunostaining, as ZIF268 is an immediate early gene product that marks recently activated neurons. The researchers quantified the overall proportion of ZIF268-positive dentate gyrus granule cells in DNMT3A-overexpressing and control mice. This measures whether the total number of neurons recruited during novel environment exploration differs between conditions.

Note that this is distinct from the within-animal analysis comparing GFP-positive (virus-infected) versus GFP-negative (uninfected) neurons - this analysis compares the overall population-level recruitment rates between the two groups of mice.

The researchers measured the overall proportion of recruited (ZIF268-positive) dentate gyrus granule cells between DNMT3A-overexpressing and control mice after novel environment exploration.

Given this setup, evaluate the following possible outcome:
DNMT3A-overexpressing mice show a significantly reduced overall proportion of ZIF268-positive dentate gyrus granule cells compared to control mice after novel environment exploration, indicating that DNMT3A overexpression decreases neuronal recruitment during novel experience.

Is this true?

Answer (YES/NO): NO